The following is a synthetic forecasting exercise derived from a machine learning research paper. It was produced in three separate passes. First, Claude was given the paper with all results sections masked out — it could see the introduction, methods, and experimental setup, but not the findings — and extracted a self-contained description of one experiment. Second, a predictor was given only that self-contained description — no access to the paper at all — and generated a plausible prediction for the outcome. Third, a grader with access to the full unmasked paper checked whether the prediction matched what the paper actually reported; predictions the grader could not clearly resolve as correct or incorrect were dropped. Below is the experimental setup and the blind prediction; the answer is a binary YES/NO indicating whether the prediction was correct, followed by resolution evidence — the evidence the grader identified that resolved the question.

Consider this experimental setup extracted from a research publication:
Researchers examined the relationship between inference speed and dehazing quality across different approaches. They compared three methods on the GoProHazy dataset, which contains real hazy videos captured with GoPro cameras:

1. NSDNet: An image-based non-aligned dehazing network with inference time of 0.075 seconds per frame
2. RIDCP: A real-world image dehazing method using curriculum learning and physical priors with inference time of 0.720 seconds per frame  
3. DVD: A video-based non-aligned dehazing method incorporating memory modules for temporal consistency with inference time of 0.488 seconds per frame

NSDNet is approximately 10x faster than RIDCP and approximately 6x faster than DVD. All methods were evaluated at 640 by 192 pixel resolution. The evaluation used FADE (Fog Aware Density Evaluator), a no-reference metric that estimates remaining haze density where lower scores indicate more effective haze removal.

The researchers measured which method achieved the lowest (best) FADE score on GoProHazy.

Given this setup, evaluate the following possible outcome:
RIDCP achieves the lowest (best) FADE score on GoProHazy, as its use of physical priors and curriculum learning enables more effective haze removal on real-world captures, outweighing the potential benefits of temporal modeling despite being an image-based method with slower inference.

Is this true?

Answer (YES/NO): NO